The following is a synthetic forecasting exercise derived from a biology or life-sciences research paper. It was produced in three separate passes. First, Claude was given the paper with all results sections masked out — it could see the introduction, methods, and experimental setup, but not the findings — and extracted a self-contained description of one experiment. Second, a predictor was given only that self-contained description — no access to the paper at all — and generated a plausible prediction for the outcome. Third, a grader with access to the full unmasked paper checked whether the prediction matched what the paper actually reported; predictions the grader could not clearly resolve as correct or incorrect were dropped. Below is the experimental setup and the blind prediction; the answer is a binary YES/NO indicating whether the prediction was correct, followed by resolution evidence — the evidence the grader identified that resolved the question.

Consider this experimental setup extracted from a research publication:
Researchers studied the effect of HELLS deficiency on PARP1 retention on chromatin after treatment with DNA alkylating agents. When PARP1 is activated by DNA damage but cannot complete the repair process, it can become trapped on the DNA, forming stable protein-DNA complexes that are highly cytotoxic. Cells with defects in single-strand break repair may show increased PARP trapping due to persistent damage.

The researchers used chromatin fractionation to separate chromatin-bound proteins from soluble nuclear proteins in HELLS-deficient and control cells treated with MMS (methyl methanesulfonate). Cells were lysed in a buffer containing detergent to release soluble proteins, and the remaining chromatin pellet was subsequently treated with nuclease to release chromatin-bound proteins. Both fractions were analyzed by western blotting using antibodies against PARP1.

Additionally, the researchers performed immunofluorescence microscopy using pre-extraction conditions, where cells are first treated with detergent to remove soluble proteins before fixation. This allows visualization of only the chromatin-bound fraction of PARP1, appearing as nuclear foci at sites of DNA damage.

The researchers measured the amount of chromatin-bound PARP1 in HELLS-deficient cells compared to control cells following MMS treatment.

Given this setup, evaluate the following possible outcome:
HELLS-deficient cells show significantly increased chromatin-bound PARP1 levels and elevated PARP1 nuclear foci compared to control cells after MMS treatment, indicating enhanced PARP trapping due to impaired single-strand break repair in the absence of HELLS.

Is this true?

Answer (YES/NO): NO